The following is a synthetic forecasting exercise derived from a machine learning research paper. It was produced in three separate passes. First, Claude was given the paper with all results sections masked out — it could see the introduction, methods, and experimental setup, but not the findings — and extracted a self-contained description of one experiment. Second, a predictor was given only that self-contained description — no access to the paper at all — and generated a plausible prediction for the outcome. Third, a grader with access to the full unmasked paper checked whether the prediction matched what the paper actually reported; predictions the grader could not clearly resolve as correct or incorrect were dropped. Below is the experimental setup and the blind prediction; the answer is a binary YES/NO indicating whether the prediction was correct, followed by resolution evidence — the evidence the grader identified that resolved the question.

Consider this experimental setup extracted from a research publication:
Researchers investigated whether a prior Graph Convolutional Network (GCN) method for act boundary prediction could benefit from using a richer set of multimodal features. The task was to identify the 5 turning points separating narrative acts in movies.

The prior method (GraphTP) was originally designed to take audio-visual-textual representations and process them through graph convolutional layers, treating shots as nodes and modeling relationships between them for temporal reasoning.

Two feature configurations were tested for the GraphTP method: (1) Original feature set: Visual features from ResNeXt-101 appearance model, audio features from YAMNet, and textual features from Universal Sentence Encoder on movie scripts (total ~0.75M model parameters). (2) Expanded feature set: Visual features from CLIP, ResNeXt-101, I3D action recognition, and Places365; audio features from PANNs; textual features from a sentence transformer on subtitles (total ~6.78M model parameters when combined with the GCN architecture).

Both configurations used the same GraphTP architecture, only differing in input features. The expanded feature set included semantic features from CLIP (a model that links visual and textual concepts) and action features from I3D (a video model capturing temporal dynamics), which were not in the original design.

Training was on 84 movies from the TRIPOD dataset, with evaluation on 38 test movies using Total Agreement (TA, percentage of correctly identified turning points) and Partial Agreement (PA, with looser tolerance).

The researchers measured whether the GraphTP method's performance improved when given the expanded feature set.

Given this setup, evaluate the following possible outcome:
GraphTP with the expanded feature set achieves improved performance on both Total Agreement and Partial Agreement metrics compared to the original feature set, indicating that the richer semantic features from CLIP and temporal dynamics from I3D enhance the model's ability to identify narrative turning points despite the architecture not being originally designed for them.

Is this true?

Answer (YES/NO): NO